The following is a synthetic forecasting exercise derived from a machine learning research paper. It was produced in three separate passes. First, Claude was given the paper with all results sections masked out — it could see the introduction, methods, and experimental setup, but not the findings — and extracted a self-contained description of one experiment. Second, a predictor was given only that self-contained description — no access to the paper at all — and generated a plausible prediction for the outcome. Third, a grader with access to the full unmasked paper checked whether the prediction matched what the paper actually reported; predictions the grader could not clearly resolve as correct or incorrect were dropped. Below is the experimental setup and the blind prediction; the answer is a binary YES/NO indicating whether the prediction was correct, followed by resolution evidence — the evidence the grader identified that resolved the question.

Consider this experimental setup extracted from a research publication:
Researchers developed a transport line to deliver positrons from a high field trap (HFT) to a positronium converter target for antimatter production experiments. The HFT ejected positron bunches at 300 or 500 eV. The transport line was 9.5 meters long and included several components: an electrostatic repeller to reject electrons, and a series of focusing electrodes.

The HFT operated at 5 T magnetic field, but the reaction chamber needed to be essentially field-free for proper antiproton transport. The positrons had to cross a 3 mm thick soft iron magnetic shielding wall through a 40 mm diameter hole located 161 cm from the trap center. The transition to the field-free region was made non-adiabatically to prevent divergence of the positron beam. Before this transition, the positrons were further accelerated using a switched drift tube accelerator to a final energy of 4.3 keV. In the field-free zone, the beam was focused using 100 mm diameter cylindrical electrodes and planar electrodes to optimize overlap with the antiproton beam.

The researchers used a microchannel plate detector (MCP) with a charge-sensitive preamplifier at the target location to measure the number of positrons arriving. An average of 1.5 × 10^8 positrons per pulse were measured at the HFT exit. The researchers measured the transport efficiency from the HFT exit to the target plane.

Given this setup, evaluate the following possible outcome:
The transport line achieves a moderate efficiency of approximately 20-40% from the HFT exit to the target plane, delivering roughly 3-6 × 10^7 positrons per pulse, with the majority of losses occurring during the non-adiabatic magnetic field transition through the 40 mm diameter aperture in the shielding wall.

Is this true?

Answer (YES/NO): YES